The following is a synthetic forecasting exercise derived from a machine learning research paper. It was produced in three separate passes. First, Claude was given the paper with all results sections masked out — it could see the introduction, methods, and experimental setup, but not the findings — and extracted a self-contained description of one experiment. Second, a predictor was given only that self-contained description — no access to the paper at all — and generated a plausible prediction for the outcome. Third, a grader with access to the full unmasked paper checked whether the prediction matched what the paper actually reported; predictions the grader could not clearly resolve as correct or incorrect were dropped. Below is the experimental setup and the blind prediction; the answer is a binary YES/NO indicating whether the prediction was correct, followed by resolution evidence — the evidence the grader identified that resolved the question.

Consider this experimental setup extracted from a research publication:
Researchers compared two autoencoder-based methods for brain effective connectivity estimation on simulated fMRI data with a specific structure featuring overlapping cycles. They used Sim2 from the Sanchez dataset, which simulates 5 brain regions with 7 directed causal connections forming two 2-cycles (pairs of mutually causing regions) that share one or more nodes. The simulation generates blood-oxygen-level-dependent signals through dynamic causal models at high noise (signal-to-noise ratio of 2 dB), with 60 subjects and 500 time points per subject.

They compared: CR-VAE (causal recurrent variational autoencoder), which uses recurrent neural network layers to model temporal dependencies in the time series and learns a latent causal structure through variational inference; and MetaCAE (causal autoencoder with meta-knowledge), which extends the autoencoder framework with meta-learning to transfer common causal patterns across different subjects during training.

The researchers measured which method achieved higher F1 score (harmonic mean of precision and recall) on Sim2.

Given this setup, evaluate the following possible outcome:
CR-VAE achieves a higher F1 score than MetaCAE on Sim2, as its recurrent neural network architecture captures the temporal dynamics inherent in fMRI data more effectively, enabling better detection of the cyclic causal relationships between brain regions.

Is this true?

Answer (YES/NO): YES